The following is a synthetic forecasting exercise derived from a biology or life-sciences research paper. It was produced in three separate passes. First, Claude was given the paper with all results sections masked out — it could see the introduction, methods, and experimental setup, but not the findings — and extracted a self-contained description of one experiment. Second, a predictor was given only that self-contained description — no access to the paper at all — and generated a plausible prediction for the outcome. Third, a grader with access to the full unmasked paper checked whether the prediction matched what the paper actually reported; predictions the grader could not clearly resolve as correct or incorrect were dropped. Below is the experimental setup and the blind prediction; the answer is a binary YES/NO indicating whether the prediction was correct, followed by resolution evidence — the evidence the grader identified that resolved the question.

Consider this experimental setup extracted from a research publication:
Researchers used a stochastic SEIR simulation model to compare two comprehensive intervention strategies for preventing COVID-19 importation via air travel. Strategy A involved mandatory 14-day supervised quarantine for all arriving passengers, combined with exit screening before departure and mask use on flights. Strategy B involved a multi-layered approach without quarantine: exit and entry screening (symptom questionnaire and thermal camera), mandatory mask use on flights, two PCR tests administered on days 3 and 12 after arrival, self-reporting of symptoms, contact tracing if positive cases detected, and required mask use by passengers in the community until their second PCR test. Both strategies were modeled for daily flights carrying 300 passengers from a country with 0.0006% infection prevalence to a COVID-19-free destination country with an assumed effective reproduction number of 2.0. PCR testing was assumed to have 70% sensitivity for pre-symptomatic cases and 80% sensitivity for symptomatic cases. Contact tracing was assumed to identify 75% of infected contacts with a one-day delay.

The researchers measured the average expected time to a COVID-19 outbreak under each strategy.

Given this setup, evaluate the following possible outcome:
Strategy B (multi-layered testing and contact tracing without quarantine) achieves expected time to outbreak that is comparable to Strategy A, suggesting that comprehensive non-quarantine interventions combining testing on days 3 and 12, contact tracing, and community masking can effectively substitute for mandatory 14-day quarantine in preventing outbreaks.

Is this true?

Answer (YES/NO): YES